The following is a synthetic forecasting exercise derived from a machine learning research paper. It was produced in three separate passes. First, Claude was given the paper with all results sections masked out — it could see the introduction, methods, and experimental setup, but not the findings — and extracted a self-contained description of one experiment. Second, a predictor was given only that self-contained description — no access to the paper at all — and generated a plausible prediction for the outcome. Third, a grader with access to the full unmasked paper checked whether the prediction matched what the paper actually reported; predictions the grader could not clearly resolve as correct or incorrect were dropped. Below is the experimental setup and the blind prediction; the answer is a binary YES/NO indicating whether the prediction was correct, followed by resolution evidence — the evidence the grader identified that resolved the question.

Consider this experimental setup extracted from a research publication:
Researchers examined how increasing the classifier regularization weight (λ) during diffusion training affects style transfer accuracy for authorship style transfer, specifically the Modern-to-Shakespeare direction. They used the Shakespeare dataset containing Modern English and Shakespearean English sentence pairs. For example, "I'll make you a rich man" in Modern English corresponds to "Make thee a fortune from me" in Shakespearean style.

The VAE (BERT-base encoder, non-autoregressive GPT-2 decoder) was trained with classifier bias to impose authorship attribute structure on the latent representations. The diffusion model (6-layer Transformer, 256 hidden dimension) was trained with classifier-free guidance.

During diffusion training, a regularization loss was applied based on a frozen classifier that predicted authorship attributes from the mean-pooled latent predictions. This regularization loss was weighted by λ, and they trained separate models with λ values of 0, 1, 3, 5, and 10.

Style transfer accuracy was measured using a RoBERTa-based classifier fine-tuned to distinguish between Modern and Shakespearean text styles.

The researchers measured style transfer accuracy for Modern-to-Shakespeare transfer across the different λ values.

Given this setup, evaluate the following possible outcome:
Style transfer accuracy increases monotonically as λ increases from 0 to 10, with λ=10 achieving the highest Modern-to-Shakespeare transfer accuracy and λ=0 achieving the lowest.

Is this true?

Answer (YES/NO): NO